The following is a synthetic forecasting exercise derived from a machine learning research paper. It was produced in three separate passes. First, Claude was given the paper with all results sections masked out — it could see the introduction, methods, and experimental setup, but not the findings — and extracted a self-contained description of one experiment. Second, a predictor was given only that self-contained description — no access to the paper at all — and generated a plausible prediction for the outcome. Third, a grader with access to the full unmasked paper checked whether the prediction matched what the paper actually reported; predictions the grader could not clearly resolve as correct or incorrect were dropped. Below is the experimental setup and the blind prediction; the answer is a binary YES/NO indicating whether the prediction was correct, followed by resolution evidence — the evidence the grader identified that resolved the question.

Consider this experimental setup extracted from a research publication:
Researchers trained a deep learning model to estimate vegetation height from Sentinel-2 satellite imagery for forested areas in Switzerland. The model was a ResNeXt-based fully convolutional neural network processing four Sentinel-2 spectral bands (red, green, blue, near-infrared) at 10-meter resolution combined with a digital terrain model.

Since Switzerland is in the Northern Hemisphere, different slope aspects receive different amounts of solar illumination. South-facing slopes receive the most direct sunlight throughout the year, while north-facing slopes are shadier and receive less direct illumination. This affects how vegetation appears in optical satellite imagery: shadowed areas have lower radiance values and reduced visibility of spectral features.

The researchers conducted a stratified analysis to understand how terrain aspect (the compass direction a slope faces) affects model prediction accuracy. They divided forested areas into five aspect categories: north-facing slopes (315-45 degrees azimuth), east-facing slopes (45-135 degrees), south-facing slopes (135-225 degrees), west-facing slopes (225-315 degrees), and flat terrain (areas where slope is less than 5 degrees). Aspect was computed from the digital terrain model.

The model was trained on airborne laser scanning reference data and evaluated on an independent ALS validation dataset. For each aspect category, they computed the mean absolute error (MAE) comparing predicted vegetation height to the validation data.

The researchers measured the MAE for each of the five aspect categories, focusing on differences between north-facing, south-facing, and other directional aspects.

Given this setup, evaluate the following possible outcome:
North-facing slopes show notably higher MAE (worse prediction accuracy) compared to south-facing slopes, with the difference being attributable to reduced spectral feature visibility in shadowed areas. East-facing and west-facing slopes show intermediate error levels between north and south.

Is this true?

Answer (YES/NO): NO